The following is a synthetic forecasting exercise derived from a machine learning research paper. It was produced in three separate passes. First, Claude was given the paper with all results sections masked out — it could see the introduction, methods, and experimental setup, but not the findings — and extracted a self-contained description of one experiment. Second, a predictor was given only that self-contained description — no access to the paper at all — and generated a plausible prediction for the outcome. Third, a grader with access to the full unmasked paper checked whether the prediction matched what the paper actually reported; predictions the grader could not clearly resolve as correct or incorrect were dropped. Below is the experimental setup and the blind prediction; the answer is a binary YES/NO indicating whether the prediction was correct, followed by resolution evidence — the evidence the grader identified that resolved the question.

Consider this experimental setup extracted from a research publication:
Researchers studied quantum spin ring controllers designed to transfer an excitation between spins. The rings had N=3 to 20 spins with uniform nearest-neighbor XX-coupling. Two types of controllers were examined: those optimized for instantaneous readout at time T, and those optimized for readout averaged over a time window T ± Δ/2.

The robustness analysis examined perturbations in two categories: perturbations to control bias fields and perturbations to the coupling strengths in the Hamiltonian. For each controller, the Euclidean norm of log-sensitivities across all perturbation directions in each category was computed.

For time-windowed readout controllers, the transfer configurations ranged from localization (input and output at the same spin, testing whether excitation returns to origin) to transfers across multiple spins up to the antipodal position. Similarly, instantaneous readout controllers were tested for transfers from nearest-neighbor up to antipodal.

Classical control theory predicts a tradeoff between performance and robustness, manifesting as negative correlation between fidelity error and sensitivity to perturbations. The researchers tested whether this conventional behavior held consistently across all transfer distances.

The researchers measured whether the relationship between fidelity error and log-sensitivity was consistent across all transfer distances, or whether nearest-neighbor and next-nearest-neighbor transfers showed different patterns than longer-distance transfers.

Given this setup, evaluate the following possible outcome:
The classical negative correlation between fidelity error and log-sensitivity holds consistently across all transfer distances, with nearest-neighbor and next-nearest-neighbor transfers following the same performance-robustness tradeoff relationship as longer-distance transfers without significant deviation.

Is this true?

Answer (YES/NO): NO